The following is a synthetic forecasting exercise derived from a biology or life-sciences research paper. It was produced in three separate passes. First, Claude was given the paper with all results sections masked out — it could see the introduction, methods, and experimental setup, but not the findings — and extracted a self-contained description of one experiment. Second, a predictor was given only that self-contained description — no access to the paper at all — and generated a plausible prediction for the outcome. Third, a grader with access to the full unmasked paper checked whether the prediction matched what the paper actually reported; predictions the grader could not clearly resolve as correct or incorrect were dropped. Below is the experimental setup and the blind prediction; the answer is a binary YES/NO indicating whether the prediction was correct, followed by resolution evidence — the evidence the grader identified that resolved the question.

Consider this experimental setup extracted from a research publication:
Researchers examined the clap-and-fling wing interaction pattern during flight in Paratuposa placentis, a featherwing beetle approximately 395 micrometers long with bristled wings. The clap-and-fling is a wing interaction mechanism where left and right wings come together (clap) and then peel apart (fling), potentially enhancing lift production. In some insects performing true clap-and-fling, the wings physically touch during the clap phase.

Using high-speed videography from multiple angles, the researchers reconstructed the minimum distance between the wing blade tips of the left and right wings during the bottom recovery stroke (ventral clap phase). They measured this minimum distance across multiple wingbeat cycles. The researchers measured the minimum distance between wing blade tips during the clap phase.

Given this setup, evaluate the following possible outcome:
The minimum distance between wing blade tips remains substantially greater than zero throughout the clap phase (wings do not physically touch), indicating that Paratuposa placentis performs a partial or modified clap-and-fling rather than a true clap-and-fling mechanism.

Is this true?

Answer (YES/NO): YES